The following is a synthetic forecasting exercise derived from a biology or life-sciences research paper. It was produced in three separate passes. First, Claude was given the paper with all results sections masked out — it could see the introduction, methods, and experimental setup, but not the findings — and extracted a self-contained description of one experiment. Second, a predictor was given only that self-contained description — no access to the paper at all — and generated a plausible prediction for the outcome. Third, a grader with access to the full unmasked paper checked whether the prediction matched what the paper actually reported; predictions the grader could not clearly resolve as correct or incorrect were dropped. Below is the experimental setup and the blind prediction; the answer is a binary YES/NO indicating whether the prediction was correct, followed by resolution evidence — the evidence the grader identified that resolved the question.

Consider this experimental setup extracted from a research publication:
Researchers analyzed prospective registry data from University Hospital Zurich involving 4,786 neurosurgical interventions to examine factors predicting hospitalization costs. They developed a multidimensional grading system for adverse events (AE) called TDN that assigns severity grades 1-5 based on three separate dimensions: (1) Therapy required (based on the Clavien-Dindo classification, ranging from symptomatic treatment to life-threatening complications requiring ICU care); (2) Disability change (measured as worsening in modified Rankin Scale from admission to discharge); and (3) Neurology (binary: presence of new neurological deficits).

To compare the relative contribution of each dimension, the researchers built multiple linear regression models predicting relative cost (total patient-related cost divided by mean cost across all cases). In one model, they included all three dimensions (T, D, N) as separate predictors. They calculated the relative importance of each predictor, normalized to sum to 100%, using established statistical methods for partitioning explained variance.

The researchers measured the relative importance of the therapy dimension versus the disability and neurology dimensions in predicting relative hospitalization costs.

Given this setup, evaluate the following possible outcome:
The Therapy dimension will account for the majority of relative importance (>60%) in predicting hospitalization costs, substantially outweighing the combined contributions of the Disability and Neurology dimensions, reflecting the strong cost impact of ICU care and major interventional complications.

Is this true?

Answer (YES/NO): YES